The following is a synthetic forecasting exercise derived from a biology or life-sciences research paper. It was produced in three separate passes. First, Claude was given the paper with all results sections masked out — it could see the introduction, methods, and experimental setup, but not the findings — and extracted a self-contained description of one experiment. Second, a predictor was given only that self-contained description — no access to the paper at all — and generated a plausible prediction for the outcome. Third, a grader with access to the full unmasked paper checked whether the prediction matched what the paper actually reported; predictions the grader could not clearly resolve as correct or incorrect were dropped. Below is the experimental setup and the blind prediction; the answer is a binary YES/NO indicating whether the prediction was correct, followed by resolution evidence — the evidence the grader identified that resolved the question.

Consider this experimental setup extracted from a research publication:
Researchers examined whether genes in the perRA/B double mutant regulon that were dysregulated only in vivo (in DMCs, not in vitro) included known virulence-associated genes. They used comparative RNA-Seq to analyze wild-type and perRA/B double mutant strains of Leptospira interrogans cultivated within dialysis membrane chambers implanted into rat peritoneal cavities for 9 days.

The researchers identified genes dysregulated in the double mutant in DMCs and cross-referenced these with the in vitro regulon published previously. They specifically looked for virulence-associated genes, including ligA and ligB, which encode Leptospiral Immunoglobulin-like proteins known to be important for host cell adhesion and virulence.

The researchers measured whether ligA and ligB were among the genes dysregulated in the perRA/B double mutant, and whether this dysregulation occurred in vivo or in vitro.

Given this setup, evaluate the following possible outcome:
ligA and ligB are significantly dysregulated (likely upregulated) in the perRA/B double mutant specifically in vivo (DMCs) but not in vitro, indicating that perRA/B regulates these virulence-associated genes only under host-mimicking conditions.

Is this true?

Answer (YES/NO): NO